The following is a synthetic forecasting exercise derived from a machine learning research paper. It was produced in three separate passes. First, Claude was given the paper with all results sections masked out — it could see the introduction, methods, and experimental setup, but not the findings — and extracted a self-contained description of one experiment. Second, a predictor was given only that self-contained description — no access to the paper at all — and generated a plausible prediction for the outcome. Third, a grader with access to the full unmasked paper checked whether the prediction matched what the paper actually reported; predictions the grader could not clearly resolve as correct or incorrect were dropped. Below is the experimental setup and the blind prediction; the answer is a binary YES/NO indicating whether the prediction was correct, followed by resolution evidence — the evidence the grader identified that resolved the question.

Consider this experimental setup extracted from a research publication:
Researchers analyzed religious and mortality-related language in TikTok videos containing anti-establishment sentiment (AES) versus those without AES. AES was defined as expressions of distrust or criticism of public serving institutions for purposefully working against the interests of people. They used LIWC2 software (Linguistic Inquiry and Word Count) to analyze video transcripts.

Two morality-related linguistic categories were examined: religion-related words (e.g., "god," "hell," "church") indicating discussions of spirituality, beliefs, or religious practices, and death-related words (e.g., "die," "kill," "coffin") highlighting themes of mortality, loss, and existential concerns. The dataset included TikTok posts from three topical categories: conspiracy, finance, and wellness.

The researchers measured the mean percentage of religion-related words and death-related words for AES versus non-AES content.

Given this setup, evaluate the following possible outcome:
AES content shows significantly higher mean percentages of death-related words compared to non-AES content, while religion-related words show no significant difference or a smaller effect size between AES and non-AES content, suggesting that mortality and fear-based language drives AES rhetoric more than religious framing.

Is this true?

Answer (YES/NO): NO